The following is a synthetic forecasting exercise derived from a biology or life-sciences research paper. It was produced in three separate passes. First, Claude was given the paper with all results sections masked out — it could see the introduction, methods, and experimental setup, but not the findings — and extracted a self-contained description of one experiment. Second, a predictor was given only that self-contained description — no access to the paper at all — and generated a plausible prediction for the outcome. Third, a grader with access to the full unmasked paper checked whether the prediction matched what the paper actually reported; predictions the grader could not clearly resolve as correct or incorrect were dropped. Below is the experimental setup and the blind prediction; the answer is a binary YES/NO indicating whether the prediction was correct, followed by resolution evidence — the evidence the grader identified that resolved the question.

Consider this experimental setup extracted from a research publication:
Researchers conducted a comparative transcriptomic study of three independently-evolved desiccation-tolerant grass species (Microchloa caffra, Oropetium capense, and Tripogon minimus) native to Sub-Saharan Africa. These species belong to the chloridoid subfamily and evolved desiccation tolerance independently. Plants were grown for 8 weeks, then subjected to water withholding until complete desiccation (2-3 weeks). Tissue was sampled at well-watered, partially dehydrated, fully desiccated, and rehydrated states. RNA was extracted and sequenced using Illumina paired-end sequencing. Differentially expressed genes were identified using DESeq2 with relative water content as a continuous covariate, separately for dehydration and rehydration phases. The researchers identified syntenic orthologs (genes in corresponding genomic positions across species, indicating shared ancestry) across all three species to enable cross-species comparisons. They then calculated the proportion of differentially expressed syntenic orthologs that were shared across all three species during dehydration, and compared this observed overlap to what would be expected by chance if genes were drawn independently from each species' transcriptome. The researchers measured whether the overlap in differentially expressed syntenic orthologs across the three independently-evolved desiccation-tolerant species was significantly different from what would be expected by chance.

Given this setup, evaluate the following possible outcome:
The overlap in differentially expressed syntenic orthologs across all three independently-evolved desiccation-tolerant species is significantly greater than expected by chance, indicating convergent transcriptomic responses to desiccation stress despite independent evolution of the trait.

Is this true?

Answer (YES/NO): YES